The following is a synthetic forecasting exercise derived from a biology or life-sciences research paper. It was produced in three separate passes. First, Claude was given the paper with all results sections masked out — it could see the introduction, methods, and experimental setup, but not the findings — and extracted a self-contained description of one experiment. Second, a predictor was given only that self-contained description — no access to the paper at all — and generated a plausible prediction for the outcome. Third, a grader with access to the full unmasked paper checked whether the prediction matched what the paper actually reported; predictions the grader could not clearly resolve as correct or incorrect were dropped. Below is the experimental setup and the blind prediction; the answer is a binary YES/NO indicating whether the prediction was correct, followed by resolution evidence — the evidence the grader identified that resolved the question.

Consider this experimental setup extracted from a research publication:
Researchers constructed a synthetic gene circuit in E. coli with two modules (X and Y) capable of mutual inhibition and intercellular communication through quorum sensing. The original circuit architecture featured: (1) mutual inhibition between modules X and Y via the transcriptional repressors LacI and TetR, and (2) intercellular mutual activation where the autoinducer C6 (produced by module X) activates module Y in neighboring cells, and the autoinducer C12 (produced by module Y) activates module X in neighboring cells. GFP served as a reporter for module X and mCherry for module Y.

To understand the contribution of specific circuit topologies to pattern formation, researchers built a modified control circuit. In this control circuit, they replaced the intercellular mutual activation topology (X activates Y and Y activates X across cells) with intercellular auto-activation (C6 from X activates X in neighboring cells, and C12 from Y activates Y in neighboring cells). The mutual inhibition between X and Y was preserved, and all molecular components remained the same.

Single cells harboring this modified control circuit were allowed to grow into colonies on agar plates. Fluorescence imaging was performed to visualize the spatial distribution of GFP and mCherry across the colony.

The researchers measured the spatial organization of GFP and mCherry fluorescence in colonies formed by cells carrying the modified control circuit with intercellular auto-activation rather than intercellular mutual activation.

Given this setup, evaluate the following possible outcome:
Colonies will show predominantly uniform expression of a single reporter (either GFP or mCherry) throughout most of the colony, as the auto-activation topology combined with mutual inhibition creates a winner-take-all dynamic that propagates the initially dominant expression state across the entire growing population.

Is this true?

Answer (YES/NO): YES